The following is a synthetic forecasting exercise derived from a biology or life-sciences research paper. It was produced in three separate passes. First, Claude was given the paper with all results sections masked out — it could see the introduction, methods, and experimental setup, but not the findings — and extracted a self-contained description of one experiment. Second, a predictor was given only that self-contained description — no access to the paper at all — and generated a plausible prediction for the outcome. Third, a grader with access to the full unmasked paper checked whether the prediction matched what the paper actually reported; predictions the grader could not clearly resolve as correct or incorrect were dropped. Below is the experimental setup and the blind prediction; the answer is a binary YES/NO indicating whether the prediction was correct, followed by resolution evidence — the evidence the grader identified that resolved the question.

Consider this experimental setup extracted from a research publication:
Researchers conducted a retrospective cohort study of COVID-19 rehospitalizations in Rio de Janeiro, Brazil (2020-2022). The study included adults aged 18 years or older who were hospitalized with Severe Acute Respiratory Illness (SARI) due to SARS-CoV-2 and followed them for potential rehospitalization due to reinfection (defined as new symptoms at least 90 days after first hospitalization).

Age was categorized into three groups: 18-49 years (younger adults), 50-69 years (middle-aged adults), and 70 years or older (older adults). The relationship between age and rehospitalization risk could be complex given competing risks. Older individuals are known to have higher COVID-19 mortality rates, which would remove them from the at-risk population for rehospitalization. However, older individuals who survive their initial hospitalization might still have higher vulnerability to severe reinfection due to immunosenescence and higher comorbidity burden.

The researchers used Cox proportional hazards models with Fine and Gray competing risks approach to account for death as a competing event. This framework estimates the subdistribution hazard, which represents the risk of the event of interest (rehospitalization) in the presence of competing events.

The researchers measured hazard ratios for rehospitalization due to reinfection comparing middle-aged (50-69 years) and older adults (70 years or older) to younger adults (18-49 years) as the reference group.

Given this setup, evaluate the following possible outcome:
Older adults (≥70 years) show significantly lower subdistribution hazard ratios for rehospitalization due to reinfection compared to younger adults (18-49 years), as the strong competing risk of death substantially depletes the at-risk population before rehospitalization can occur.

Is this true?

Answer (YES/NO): NO